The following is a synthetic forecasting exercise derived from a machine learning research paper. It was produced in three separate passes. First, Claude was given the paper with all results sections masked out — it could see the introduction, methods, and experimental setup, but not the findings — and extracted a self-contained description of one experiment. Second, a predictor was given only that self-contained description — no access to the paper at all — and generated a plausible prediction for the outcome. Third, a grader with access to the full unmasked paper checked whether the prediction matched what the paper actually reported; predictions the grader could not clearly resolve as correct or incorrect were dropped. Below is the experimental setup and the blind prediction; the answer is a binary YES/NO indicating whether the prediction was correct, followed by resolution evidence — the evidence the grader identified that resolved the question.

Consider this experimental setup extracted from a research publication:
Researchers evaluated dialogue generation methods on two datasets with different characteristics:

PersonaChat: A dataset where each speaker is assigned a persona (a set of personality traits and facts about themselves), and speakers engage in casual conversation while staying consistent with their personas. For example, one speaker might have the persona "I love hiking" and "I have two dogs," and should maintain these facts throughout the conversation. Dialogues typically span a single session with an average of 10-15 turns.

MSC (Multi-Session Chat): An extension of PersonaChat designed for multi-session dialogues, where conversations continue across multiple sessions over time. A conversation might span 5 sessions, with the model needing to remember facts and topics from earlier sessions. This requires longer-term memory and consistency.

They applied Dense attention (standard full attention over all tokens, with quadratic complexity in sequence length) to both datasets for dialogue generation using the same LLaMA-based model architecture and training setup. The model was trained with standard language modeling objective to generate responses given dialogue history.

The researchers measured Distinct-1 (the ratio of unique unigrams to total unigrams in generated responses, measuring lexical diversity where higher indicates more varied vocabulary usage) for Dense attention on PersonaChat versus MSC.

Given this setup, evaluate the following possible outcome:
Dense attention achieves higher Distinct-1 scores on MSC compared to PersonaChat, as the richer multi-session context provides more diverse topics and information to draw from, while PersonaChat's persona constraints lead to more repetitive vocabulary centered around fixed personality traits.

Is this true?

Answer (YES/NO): NO